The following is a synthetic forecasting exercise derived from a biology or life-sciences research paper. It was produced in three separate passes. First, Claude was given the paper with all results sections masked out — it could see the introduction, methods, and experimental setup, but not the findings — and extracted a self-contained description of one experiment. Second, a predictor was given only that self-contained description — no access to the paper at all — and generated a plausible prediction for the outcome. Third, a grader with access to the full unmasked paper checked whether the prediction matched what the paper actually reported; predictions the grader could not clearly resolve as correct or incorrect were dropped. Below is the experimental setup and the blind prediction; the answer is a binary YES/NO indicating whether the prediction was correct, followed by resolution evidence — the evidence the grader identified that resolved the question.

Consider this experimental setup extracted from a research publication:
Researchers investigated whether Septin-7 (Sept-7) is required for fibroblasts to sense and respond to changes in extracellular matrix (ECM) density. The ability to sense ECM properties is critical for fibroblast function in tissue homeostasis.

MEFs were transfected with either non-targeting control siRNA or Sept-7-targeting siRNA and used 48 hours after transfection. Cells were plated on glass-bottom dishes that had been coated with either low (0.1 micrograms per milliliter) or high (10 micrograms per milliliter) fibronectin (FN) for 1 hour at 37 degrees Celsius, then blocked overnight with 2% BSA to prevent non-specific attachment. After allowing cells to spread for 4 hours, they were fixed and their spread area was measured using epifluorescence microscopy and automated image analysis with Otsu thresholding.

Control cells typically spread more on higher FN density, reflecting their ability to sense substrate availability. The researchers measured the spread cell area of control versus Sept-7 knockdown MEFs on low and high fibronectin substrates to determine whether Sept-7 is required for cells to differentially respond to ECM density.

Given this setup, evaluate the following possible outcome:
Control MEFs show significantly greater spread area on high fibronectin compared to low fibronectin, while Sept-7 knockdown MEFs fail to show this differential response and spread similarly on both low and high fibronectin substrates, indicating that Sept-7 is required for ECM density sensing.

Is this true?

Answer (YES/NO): NO